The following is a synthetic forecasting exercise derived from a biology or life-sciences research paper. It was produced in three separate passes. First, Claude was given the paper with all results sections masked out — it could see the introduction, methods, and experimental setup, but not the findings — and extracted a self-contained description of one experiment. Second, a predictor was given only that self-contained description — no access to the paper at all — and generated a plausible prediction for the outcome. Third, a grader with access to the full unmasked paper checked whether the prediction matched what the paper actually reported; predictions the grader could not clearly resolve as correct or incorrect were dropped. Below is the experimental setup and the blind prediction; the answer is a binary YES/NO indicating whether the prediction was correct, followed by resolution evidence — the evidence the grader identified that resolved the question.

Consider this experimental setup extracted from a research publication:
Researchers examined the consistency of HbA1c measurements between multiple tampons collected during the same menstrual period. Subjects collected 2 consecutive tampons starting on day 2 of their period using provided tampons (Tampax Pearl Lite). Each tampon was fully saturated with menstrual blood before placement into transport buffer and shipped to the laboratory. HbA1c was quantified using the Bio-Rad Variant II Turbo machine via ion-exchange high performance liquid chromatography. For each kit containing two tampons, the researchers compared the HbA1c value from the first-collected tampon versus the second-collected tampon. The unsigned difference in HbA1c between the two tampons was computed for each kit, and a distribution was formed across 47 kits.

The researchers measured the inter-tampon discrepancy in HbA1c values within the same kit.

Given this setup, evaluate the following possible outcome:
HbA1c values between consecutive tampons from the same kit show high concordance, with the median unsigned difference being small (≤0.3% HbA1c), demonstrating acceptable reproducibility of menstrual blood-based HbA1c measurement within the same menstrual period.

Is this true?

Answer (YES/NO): NO